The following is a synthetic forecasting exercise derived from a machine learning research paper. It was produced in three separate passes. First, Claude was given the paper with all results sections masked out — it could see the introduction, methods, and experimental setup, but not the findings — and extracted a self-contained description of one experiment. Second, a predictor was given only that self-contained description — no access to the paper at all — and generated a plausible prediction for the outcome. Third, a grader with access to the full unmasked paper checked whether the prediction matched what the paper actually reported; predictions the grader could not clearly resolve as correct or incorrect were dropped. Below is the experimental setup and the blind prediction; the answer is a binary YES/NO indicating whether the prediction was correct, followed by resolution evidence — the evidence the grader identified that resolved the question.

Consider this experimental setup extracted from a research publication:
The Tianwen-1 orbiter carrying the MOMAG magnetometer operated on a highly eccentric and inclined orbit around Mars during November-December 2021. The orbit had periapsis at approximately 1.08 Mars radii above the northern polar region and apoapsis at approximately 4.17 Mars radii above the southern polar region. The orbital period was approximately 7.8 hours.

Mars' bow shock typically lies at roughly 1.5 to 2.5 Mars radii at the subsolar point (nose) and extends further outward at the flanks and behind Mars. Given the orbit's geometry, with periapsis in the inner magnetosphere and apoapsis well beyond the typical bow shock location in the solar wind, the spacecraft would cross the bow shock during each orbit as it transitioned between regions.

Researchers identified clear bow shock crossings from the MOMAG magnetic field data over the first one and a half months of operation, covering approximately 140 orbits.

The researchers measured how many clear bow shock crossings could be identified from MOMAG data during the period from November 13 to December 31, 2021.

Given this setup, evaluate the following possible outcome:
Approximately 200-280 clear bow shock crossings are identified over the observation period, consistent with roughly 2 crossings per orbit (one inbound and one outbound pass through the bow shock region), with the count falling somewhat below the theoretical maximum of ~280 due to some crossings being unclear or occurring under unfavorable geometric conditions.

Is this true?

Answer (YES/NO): NO